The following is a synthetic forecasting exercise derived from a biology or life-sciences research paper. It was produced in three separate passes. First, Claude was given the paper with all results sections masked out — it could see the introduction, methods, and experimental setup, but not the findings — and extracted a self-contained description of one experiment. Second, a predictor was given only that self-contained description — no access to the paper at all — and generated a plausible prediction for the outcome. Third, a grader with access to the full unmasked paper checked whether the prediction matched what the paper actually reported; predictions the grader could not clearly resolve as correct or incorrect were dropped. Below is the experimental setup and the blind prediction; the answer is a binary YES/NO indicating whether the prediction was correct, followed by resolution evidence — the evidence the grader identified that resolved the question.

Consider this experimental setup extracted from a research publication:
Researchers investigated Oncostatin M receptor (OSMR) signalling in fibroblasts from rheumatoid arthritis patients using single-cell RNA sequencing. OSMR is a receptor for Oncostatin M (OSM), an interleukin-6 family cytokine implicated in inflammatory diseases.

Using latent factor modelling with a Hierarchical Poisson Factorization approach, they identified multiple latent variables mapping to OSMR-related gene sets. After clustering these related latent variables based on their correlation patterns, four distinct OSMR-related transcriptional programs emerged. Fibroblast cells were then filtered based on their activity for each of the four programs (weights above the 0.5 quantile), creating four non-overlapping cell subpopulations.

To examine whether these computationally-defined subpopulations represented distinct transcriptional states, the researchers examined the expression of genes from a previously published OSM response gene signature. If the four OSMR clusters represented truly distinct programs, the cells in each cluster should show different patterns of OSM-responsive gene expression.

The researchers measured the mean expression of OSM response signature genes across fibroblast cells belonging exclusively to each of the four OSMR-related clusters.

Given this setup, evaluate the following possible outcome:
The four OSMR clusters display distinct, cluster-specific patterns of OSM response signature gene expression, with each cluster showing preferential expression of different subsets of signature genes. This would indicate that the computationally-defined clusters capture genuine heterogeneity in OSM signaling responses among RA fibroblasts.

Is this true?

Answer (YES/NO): NO